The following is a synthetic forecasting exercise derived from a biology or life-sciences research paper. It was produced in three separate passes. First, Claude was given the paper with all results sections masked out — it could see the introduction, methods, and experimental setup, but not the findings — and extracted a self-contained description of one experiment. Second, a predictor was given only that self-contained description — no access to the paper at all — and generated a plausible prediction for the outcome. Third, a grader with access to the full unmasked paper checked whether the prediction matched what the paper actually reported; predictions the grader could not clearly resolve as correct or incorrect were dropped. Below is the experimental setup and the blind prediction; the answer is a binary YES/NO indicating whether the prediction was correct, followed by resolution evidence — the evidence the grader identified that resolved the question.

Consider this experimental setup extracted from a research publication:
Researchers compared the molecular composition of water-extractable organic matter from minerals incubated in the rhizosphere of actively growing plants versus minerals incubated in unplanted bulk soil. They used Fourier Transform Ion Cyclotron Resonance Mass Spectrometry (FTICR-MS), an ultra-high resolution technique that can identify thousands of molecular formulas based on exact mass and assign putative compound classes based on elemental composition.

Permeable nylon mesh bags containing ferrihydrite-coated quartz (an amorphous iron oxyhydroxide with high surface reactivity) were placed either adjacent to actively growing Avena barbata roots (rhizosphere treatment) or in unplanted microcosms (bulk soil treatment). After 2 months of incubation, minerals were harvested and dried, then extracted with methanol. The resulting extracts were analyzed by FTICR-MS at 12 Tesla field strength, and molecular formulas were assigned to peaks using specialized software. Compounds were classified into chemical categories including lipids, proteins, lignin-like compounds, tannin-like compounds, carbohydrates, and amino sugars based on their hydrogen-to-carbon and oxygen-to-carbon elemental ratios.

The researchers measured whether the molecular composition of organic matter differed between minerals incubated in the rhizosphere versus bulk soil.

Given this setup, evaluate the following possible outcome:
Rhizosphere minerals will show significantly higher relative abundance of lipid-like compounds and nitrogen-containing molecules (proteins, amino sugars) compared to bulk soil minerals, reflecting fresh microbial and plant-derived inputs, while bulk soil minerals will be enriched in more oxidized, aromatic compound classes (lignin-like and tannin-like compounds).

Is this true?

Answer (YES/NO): NO